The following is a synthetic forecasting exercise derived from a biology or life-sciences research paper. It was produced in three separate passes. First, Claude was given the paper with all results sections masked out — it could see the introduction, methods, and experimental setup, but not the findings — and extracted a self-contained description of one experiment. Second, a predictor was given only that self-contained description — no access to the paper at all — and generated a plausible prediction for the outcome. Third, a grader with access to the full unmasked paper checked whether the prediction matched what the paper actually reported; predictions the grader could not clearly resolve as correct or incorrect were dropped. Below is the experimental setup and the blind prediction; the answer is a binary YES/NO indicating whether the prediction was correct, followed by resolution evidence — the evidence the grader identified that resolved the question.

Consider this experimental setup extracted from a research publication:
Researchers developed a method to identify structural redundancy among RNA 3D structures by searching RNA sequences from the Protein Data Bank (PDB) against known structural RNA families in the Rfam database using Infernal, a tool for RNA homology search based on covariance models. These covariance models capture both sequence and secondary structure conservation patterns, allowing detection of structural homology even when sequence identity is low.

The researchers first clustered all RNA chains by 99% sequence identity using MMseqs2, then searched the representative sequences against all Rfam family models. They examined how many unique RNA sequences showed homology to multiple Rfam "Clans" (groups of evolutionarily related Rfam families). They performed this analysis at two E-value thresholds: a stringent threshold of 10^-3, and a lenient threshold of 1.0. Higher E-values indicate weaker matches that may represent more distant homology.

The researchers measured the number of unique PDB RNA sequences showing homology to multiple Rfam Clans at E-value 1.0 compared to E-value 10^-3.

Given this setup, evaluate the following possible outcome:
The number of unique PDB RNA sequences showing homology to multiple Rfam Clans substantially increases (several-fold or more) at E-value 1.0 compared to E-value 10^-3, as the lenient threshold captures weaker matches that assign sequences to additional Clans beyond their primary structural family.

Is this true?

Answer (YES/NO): YES